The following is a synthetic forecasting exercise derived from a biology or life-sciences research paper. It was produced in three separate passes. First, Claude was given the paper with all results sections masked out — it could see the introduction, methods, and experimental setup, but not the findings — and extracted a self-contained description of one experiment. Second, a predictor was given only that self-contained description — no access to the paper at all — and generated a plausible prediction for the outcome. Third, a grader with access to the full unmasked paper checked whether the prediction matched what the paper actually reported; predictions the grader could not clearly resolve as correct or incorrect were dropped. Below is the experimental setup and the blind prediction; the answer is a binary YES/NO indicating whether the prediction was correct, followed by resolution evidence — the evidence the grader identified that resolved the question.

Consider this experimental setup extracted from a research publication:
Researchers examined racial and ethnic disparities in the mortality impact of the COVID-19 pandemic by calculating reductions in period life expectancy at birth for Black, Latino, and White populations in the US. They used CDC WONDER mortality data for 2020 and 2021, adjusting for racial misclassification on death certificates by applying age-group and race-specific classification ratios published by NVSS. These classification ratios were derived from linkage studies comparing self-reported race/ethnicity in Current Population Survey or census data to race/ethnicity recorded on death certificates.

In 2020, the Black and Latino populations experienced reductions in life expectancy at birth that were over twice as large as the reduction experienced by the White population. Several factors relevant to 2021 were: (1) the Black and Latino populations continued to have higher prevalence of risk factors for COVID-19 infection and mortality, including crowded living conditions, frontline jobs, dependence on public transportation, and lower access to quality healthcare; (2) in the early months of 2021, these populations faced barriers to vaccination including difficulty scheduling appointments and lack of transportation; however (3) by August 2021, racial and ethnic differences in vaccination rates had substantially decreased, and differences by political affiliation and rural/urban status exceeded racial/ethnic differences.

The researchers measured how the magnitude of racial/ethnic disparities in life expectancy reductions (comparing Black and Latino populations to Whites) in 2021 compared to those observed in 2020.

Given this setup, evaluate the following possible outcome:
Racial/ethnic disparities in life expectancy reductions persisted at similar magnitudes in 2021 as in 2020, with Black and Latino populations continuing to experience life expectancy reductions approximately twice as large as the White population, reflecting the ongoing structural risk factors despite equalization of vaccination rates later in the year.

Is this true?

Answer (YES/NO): NO